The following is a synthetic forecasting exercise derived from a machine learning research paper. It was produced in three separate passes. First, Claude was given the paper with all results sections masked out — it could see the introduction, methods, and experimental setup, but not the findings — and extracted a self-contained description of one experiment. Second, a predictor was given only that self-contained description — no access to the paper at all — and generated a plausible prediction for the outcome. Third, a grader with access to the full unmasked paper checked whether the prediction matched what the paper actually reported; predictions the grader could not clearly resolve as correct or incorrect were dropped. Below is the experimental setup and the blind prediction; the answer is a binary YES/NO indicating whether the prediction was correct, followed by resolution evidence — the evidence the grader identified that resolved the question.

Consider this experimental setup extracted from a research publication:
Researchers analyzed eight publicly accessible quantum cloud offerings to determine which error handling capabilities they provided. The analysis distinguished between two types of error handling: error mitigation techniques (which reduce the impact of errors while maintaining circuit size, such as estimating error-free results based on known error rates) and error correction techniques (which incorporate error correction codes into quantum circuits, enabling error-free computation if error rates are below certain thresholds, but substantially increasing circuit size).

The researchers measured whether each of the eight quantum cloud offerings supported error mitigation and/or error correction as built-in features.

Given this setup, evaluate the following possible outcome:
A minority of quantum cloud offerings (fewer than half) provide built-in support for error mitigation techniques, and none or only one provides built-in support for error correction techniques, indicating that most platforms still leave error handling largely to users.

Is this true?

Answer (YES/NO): NO